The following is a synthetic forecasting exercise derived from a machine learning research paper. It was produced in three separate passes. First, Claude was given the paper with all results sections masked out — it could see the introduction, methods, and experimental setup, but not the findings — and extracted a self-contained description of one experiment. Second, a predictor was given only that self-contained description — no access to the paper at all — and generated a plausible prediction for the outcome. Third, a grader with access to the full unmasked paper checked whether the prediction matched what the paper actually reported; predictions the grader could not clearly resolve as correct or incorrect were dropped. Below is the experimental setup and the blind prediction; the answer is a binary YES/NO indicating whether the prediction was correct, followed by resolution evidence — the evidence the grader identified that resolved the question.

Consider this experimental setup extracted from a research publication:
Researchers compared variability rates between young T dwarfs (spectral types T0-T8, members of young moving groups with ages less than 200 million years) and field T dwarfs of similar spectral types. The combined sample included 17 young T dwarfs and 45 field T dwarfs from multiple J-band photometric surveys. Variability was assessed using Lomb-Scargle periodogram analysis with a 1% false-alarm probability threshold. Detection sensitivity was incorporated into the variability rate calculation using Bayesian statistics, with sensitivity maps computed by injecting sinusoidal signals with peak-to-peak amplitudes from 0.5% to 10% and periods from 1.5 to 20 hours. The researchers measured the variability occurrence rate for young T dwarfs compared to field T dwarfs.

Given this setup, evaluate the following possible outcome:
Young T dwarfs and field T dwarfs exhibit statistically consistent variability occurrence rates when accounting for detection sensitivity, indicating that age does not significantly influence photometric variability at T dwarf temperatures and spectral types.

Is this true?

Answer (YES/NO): NO